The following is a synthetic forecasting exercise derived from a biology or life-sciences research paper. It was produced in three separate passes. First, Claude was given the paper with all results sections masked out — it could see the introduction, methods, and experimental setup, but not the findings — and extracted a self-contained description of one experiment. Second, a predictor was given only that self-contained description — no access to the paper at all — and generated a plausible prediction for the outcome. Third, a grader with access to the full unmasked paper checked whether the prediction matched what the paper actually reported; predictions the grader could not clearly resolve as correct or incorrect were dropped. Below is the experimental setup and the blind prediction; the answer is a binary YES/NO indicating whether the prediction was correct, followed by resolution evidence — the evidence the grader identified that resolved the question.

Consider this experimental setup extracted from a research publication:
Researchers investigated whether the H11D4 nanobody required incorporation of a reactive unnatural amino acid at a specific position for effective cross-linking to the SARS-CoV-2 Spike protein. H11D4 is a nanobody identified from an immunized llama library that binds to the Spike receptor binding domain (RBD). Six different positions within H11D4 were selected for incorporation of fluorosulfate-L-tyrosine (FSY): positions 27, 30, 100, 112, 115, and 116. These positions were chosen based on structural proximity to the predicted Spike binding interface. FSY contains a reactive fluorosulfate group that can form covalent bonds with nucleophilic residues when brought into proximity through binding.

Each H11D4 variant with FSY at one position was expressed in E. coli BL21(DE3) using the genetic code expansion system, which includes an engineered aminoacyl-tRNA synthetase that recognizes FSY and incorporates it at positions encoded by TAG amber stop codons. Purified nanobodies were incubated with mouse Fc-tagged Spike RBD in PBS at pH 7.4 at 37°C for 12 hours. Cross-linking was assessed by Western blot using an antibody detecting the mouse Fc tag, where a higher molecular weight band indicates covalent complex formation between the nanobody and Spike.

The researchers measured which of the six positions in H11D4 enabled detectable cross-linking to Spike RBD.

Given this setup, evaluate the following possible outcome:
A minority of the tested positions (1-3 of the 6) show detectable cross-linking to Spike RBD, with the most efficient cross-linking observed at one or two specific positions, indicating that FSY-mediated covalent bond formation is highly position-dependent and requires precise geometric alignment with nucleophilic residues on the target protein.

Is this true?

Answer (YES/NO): YES